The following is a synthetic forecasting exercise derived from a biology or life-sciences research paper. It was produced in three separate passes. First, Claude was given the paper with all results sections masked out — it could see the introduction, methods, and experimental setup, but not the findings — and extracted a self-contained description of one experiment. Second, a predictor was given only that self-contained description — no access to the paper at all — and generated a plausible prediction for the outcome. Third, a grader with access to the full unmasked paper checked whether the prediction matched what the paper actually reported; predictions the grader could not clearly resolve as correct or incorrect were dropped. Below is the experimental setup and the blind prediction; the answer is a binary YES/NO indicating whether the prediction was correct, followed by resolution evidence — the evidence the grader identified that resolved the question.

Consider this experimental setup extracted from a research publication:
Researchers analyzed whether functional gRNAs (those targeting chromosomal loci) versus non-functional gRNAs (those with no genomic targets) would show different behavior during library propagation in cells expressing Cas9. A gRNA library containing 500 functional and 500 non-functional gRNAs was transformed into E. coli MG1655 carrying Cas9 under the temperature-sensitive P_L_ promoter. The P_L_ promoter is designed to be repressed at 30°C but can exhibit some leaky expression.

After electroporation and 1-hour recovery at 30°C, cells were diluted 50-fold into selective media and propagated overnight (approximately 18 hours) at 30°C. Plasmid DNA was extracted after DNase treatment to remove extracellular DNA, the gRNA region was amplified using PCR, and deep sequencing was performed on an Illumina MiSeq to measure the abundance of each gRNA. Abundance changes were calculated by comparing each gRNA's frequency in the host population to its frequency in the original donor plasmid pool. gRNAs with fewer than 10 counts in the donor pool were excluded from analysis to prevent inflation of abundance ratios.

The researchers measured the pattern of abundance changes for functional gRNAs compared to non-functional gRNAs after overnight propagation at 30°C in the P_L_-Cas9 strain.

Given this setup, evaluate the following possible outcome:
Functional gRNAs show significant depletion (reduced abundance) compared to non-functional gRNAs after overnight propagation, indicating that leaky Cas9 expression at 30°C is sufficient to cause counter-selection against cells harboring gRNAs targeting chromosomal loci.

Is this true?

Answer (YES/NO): YES